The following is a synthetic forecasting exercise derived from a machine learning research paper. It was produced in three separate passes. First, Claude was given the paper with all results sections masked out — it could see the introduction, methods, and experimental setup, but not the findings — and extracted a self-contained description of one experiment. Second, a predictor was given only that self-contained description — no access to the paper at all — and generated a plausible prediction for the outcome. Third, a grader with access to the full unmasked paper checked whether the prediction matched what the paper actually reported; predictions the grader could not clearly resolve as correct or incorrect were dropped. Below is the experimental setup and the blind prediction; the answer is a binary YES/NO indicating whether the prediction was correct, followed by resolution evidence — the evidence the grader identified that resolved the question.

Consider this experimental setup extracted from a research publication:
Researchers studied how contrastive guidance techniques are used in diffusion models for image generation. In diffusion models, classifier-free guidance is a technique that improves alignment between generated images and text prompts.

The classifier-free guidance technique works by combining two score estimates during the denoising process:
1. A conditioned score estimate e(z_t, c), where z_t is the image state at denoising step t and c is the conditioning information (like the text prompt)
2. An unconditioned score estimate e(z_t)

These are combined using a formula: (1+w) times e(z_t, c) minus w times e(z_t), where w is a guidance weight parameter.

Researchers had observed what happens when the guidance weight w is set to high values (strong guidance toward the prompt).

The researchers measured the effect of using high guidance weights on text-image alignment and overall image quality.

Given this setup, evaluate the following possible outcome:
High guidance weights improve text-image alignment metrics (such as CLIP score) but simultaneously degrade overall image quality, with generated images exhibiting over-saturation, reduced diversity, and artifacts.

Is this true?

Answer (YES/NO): YES